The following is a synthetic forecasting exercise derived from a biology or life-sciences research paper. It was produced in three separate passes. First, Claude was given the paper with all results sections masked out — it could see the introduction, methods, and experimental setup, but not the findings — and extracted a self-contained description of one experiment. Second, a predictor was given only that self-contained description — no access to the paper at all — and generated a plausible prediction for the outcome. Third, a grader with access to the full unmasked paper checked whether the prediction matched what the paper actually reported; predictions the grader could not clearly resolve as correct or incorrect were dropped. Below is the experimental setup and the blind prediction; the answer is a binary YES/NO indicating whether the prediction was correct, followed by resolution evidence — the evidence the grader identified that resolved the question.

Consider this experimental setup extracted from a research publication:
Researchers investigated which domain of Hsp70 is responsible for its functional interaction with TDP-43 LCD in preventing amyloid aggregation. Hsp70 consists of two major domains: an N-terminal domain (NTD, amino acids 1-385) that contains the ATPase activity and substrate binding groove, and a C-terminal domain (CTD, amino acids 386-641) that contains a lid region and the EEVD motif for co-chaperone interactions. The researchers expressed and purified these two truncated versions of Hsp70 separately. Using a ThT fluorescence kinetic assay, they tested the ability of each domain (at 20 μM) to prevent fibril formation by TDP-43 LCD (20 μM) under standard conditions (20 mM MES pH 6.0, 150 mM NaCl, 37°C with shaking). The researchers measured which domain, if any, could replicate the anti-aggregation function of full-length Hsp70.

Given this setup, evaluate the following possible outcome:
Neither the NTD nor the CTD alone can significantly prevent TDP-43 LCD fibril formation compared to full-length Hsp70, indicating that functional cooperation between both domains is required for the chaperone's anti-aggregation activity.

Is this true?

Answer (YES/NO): NO